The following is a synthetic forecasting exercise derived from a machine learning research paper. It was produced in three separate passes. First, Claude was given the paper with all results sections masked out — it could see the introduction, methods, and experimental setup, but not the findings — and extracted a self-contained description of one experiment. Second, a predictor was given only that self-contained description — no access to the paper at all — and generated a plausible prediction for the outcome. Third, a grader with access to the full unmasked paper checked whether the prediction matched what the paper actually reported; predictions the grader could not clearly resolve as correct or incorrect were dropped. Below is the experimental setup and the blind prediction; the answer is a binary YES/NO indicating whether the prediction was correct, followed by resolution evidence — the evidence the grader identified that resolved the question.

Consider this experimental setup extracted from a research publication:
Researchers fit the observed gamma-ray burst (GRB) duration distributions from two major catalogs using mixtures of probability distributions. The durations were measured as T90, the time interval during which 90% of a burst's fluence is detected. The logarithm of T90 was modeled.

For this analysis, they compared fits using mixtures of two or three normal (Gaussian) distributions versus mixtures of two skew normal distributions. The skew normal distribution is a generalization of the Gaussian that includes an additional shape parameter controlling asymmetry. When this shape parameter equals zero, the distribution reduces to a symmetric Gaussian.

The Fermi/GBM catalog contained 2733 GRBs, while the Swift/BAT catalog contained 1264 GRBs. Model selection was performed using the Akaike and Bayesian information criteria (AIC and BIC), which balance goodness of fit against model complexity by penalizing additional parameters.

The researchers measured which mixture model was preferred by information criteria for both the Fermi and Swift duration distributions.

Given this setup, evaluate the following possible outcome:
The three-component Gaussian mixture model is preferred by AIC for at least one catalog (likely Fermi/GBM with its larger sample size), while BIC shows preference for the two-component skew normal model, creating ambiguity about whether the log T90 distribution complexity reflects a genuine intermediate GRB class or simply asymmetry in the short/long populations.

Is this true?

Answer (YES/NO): NO